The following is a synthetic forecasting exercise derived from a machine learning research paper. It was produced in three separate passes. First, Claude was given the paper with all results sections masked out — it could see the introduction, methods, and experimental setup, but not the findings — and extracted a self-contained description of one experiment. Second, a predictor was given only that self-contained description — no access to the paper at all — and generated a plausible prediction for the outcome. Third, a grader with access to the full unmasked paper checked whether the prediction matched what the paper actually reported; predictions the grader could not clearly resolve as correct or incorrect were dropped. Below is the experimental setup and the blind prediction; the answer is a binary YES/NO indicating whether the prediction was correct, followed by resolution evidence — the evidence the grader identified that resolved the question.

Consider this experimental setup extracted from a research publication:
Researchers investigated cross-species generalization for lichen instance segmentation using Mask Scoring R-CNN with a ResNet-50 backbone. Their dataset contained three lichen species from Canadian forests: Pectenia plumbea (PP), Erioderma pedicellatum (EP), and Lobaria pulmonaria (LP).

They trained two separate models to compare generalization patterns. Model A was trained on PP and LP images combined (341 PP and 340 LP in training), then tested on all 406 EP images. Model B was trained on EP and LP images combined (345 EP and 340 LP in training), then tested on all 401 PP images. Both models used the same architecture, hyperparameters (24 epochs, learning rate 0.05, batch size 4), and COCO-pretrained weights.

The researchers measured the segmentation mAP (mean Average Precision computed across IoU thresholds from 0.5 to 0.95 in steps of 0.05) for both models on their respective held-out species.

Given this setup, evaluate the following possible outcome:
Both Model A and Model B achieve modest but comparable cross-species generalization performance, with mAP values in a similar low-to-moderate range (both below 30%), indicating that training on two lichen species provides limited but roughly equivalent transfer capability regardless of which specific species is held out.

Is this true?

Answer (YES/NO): NO